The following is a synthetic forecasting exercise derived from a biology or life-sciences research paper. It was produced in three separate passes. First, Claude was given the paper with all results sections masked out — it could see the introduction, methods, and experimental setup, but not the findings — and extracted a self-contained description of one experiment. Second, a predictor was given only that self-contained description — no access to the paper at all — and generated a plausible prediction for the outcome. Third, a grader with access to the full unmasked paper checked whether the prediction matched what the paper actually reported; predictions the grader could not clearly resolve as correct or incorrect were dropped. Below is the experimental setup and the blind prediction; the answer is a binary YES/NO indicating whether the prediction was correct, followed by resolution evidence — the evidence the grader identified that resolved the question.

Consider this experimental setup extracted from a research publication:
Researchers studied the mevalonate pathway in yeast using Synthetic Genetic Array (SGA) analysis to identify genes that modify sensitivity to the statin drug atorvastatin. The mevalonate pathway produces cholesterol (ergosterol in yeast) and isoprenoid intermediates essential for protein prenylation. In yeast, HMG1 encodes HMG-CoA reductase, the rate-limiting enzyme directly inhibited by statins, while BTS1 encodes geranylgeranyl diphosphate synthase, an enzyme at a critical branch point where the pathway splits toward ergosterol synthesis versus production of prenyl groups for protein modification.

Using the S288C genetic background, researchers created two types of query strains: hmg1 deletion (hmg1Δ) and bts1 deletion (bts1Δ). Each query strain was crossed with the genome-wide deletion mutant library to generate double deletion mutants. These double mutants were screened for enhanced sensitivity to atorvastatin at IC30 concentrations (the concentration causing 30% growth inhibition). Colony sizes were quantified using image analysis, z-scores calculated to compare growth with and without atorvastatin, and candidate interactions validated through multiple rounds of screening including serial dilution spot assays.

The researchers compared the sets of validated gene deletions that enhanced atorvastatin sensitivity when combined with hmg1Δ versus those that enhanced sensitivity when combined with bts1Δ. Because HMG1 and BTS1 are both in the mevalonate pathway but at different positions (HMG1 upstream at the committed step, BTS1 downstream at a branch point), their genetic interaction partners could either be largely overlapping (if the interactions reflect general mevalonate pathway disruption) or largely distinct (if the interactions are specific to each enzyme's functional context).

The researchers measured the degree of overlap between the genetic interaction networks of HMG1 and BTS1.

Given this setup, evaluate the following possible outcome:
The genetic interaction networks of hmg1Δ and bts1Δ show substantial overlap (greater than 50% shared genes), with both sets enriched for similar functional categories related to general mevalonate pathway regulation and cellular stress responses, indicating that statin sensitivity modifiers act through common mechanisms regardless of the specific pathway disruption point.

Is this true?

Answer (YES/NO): NO